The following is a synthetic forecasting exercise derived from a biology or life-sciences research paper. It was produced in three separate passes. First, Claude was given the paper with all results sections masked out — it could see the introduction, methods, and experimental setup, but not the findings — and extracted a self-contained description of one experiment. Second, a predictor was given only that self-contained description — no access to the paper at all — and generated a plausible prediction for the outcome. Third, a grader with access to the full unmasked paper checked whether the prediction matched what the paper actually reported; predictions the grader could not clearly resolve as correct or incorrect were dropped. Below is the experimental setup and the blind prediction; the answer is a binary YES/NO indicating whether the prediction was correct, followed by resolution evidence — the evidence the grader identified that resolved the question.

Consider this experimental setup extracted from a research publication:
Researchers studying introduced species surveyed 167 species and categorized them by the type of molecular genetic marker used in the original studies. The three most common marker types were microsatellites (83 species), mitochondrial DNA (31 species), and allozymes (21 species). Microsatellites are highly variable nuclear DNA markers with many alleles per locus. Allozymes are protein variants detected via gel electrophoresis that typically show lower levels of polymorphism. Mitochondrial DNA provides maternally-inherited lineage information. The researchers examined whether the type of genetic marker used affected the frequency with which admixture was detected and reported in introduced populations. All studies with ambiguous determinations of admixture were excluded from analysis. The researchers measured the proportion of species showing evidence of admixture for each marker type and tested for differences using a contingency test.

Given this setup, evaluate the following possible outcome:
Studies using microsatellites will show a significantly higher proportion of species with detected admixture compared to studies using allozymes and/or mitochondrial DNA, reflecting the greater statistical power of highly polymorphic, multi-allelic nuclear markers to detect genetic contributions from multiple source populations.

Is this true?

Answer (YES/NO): NO